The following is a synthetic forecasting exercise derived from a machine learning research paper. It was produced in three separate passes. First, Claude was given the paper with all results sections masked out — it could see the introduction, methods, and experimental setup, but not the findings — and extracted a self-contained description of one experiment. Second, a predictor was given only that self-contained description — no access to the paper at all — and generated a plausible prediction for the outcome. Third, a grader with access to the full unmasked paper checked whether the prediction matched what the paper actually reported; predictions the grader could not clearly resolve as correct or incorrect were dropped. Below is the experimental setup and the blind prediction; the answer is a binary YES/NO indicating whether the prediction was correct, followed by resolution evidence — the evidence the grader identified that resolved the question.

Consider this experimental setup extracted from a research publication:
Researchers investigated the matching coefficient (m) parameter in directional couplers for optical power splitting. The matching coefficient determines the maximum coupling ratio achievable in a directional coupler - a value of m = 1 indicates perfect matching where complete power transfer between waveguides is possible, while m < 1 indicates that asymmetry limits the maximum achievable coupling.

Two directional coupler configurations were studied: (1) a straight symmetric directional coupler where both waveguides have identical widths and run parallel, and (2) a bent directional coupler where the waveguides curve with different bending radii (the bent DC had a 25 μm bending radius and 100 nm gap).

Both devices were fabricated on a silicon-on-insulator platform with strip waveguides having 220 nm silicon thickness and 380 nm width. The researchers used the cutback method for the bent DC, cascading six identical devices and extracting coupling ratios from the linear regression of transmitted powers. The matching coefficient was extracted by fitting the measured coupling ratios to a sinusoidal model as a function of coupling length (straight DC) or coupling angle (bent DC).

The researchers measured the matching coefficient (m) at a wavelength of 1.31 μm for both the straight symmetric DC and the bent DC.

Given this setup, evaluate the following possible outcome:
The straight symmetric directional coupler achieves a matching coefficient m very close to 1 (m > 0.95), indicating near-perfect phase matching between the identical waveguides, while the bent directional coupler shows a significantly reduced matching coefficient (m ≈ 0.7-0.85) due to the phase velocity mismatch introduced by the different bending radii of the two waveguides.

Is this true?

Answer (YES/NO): YES